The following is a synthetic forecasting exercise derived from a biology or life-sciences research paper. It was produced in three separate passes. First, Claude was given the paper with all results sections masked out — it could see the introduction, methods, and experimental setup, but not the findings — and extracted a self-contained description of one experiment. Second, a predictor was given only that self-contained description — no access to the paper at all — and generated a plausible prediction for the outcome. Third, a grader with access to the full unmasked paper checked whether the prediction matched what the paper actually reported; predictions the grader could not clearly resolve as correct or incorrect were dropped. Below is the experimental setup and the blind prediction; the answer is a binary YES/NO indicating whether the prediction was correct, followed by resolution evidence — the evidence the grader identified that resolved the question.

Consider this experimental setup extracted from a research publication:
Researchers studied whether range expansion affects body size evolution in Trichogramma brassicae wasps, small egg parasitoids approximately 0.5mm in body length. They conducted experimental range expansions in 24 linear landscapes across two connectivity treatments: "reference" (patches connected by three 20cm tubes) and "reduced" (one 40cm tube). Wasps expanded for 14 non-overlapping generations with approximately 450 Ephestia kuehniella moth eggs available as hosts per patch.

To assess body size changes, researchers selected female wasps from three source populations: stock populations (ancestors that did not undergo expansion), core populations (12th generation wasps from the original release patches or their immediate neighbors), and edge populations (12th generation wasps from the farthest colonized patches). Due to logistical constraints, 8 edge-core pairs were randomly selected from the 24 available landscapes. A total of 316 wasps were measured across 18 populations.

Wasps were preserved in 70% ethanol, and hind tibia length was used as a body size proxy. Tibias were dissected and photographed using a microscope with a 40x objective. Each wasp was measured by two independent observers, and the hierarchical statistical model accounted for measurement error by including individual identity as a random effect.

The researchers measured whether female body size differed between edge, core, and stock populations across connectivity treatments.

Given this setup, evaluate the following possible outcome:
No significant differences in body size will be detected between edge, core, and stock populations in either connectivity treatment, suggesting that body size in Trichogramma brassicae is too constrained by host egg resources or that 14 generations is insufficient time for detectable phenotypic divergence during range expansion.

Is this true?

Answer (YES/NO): YES